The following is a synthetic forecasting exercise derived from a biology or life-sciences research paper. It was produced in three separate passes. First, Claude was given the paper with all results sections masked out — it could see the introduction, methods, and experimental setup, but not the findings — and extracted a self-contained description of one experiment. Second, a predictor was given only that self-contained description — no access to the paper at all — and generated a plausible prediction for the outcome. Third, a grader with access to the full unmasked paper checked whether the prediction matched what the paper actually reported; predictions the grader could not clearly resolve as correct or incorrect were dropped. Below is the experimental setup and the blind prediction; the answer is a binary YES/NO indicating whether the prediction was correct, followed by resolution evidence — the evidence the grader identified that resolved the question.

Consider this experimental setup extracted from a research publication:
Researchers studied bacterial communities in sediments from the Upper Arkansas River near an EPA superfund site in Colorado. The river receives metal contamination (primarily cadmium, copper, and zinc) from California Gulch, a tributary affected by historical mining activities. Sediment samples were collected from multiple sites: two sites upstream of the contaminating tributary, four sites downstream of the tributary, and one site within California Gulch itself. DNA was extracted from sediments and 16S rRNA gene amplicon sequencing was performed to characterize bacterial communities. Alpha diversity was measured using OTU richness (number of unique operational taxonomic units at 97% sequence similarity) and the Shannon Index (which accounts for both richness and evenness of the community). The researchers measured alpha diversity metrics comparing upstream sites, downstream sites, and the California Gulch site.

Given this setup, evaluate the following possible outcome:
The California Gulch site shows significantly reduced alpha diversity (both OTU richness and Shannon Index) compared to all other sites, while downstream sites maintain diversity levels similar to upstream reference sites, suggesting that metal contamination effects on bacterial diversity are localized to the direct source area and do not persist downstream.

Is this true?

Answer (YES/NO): YES